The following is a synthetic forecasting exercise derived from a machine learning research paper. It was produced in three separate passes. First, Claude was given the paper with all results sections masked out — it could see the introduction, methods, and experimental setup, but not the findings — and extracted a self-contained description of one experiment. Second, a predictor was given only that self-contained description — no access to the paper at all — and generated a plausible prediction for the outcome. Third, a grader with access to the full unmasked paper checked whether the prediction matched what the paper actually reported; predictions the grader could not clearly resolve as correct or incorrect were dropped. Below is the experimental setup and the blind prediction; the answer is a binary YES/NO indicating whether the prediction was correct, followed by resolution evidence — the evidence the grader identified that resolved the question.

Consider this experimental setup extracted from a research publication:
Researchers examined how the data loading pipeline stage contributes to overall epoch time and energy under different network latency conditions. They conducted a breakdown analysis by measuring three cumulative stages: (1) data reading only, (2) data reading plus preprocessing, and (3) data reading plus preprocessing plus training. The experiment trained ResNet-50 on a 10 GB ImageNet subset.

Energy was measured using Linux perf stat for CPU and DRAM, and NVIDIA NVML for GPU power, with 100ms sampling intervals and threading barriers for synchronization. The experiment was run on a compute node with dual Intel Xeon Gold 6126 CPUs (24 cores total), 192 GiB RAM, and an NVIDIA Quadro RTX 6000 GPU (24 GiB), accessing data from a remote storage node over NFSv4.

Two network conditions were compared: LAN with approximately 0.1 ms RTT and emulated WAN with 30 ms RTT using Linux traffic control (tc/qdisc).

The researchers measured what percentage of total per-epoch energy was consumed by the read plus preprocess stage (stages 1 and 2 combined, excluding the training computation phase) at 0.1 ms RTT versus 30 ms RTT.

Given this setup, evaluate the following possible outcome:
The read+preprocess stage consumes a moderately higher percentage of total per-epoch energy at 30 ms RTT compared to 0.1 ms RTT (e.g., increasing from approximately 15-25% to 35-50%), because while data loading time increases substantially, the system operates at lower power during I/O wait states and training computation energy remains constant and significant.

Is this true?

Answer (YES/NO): NO